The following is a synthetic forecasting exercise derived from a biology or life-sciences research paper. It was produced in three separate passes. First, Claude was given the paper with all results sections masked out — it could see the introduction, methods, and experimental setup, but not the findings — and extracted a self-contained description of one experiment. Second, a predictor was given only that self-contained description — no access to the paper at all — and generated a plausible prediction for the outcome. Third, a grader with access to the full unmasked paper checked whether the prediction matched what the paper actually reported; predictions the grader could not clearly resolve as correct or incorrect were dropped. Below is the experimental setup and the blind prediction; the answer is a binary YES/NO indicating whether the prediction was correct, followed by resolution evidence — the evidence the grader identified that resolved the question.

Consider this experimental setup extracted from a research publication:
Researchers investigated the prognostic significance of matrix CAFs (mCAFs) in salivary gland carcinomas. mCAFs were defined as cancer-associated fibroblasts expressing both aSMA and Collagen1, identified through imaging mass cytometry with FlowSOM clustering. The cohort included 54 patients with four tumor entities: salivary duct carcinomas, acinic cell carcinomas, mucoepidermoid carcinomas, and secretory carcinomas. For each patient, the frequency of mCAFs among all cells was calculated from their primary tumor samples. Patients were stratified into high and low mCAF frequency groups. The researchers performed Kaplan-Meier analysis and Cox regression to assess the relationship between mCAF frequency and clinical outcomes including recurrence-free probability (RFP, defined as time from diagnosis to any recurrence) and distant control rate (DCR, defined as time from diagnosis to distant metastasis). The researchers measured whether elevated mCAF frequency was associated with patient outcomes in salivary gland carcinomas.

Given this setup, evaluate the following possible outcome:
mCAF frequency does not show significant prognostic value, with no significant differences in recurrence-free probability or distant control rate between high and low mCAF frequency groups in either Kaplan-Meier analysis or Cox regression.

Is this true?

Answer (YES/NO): NO